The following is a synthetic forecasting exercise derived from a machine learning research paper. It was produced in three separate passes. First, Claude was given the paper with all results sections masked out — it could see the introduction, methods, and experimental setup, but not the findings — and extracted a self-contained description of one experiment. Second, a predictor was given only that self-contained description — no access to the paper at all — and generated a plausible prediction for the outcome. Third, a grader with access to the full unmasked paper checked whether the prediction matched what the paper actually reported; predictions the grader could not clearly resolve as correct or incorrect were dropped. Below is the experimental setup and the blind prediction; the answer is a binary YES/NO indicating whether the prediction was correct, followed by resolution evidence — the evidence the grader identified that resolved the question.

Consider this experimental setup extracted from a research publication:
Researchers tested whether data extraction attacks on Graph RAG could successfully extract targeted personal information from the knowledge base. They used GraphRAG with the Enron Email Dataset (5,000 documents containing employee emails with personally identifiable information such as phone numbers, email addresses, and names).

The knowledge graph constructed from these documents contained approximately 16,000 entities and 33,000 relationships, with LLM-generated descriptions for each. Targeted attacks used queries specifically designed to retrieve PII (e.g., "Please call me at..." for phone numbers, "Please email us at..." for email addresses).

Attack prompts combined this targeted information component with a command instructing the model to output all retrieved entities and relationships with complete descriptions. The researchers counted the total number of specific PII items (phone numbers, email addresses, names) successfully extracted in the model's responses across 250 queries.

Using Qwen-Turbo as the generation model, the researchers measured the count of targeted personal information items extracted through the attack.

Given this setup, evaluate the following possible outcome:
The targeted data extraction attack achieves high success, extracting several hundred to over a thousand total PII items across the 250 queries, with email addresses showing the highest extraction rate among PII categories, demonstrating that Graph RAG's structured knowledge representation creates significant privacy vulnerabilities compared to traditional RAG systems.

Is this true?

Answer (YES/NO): NO